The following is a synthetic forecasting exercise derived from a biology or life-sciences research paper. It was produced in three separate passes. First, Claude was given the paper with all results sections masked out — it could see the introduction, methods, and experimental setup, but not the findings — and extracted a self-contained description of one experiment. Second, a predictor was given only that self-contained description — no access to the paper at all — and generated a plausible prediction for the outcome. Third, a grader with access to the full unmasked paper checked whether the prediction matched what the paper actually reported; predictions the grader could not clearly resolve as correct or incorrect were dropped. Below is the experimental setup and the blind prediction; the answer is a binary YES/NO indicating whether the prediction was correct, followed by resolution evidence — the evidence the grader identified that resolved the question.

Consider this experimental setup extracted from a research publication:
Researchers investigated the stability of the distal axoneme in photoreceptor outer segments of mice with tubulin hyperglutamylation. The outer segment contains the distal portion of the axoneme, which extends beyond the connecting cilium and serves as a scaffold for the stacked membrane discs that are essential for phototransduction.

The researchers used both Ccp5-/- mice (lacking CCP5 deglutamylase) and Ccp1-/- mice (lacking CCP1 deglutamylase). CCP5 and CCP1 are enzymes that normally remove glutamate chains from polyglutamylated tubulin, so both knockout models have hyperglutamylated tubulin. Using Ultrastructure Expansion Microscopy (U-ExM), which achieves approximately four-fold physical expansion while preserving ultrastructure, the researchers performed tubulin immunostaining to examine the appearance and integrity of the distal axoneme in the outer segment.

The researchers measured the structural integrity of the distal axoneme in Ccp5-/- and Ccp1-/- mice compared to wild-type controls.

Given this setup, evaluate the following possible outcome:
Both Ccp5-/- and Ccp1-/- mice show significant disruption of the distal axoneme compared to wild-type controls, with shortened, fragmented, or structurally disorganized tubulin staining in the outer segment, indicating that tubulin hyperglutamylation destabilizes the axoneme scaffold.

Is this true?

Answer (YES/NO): YES